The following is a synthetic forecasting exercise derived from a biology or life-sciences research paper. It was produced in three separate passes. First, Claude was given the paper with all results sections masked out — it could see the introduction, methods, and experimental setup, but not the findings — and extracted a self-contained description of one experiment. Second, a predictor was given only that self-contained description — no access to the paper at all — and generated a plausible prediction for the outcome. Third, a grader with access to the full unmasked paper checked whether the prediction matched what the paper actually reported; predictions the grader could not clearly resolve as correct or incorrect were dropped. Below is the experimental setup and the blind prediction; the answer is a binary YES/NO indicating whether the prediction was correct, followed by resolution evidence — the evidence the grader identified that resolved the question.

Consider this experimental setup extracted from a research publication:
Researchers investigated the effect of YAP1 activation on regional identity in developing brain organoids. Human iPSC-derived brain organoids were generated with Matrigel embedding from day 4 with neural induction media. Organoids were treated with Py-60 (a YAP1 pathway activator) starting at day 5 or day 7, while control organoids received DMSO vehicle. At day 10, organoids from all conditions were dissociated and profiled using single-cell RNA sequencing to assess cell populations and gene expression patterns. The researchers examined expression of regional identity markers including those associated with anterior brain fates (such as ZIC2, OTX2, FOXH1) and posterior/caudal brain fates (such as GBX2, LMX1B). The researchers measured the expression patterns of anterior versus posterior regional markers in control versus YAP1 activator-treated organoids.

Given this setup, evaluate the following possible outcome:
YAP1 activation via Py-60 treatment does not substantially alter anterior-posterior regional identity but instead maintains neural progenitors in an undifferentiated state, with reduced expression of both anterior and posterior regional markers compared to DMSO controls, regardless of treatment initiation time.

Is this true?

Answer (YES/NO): NO